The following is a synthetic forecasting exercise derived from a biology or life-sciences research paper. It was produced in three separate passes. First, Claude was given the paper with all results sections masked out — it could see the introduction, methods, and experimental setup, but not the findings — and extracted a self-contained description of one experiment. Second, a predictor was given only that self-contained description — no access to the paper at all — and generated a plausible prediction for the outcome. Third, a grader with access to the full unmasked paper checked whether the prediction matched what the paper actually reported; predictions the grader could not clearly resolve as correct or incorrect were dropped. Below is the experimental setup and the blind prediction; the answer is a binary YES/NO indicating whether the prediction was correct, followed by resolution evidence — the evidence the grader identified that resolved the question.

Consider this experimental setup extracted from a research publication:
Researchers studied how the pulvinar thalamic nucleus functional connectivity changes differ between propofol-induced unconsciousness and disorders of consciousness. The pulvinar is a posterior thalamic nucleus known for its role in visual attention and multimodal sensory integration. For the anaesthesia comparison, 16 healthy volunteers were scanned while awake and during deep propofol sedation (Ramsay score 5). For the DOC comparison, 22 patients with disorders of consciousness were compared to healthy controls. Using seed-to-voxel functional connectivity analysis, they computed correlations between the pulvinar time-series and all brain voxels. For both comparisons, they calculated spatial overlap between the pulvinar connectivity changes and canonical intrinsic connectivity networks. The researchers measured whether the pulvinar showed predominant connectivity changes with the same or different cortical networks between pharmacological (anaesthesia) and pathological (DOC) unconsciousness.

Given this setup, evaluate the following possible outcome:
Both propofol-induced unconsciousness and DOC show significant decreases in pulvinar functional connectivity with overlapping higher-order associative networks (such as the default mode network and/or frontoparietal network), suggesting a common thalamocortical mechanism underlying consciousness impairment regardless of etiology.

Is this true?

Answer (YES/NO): NO